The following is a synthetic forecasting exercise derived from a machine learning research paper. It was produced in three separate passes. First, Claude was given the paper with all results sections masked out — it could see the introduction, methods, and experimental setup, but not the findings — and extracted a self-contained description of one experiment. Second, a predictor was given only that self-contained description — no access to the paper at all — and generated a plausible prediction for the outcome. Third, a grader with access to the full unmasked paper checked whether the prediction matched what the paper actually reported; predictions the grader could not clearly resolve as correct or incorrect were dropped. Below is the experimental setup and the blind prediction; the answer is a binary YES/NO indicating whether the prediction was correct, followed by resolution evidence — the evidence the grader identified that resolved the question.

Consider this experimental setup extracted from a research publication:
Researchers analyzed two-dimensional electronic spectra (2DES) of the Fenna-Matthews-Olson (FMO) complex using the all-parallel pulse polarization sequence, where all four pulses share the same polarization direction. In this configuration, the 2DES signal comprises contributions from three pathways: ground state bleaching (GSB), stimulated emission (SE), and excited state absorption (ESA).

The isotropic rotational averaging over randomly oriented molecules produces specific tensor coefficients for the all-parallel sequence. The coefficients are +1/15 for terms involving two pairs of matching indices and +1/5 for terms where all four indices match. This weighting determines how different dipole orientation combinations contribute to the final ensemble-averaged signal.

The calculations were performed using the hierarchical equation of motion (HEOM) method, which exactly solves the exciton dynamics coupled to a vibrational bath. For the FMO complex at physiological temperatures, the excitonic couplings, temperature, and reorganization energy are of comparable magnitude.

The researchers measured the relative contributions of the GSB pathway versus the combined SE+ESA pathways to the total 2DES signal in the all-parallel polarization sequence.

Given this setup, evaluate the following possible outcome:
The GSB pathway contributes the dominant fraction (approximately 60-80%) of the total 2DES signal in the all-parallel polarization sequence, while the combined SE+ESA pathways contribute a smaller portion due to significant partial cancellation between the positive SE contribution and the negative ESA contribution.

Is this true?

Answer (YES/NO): NO